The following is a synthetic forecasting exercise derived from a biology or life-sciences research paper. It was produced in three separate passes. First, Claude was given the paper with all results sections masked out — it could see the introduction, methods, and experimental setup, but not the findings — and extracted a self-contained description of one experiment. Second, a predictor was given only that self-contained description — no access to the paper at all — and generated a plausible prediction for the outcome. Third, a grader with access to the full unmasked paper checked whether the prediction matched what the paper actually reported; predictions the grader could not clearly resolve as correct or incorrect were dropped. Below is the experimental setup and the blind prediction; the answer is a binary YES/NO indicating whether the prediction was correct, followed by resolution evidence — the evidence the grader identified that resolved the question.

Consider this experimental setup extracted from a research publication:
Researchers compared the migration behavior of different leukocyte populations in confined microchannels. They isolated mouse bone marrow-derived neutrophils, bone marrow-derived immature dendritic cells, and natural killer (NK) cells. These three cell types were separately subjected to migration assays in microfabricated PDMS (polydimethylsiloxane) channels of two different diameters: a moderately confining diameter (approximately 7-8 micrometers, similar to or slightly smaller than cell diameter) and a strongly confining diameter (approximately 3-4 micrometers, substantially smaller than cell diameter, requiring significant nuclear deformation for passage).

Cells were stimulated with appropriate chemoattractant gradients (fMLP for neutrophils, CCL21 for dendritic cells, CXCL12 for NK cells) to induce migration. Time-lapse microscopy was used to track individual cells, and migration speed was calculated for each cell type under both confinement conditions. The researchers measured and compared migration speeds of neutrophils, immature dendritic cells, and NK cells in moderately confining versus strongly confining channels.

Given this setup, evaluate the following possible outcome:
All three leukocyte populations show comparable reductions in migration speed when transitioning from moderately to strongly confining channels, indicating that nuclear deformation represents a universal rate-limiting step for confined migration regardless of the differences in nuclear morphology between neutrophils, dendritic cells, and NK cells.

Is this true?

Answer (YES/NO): NO